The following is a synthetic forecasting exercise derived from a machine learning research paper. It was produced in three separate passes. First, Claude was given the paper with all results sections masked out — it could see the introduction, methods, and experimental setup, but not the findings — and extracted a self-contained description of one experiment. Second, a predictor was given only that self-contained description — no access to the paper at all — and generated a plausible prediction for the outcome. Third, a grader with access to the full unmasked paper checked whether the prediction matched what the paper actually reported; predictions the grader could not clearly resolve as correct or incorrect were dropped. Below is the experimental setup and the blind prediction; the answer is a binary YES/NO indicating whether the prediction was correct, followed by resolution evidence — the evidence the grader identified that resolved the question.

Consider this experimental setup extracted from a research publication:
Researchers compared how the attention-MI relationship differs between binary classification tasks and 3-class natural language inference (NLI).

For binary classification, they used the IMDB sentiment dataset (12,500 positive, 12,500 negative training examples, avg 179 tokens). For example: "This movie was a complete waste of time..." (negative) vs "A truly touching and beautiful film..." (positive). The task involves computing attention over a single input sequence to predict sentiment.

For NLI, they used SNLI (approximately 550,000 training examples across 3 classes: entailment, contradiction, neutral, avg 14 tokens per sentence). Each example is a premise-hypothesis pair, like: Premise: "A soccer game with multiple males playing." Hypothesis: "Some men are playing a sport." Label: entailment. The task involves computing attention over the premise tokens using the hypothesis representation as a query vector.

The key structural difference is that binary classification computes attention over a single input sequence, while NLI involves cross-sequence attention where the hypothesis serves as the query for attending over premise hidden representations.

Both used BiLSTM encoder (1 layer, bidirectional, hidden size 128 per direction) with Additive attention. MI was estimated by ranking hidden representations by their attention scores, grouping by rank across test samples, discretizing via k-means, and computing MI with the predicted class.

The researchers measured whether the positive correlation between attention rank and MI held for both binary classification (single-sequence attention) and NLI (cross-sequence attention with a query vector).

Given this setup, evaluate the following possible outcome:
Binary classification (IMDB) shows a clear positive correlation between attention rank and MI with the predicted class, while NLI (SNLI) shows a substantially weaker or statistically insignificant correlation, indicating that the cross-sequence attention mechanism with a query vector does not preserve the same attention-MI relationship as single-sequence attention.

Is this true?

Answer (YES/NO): NO